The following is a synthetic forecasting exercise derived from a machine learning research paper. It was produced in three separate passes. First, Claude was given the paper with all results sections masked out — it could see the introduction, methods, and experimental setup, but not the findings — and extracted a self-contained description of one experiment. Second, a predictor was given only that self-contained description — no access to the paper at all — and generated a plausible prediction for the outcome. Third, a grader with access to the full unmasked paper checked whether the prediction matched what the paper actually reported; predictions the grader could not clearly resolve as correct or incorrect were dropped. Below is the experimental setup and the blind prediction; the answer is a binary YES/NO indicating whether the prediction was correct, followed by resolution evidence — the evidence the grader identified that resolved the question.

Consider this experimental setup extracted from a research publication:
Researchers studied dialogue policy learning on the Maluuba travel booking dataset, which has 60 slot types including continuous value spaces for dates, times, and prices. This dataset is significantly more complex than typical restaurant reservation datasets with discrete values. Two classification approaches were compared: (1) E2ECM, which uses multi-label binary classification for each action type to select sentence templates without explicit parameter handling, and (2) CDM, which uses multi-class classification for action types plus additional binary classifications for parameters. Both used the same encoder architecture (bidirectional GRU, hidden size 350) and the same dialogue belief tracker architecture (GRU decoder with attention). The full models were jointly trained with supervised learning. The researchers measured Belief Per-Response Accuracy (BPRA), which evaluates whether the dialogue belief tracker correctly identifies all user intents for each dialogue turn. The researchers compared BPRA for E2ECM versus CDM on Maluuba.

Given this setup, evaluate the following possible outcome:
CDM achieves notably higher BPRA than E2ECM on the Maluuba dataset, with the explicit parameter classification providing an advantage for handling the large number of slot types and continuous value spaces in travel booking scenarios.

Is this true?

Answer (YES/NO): NO